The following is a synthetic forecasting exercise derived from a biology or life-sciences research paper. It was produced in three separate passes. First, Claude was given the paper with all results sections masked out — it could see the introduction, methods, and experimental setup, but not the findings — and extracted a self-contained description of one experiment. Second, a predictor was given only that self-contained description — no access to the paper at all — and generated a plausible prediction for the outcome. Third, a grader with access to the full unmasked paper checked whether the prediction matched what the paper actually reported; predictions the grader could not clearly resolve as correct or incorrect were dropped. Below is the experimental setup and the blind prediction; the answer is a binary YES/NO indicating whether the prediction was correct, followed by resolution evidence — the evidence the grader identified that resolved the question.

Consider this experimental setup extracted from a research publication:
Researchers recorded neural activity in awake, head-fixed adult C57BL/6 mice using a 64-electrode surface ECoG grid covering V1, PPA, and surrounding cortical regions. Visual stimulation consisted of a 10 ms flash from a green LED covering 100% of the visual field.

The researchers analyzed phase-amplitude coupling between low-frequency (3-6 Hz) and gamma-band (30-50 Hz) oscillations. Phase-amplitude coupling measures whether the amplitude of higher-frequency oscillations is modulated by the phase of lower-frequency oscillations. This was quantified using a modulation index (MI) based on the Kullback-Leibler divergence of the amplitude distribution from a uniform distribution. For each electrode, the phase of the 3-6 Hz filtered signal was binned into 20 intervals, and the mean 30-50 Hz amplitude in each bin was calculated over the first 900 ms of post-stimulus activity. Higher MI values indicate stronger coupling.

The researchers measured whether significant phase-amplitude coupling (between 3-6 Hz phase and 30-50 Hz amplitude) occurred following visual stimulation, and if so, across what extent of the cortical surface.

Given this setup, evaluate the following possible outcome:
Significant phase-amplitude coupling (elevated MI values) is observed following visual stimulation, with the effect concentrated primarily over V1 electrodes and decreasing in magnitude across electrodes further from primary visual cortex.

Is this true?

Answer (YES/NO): NO